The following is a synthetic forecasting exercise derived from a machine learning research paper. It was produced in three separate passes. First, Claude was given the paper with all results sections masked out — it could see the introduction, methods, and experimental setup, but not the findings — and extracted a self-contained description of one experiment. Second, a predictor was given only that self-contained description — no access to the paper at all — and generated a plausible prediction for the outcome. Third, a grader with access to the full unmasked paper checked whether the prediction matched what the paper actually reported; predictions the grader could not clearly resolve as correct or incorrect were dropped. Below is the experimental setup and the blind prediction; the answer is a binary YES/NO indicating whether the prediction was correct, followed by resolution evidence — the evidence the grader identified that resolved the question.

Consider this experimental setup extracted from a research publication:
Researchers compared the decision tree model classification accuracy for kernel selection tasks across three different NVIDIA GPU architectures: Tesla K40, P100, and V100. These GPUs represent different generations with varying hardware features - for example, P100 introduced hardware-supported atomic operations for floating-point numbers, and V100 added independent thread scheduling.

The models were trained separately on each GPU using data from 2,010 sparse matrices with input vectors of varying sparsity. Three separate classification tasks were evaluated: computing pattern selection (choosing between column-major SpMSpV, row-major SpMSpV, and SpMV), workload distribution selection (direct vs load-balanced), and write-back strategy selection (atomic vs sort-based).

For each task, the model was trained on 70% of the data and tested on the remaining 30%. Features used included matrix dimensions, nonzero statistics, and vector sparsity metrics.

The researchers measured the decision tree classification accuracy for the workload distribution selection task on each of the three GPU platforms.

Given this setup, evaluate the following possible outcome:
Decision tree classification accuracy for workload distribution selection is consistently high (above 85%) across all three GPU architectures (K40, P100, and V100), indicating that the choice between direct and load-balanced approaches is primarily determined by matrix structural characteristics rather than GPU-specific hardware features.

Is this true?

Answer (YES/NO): YES